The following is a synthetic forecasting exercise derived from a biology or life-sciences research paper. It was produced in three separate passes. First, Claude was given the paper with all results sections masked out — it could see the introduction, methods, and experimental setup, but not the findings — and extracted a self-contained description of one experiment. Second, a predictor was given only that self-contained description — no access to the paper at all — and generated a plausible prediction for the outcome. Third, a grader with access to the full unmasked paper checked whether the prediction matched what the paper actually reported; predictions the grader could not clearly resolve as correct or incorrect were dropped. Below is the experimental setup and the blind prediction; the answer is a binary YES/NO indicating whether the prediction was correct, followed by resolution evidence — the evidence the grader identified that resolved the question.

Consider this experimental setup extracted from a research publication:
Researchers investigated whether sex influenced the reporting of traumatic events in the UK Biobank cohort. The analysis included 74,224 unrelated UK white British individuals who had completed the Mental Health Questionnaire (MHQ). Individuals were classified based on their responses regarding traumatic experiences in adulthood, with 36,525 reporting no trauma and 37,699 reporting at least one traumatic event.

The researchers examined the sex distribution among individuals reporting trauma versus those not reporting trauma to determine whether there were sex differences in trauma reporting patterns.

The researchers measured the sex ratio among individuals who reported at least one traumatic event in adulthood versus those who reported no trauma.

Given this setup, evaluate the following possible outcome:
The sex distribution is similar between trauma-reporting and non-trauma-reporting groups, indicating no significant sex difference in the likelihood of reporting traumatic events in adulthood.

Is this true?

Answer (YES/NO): NO